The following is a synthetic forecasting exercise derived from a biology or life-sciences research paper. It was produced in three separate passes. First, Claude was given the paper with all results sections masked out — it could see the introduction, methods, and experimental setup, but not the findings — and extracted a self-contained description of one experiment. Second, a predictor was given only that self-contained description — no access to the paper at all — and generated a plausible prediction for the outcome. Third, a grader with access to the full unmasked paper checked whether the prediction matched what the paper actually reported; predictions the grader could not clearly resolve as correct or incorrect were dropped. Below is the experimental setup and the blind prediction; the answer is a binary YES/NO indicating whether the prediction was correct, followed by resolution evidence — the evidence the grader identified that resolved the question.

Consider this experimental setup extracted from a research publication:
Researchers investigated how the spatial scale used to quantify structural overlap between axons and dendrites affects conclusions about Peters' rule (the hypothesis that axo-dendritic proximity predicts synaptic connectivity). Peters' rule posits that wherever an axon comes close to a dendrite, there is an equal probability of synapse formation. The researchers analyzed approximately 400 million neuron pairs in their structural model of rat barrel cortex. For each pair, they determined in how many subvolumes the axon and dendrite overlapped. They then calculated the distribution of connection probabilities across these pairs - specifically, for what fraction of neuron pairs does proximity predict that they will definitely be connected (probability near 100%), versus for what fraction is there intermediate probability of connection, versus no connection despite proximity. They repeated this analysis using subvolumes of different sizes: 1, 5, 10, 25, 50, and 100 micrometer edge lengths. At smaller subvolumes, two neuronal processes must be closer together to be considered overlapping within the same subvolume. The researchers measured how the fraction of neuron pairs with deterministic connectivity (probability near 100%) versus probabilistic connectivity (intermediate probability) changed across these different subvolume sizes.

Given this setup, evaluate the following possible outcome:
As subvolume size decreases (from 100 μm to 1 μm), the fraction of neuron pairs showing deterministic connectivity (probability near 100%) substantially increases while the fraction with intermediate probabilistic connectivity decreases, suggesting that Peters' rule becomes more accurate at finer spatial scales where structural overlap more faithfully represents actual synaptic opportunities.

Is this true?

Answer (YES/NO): NO